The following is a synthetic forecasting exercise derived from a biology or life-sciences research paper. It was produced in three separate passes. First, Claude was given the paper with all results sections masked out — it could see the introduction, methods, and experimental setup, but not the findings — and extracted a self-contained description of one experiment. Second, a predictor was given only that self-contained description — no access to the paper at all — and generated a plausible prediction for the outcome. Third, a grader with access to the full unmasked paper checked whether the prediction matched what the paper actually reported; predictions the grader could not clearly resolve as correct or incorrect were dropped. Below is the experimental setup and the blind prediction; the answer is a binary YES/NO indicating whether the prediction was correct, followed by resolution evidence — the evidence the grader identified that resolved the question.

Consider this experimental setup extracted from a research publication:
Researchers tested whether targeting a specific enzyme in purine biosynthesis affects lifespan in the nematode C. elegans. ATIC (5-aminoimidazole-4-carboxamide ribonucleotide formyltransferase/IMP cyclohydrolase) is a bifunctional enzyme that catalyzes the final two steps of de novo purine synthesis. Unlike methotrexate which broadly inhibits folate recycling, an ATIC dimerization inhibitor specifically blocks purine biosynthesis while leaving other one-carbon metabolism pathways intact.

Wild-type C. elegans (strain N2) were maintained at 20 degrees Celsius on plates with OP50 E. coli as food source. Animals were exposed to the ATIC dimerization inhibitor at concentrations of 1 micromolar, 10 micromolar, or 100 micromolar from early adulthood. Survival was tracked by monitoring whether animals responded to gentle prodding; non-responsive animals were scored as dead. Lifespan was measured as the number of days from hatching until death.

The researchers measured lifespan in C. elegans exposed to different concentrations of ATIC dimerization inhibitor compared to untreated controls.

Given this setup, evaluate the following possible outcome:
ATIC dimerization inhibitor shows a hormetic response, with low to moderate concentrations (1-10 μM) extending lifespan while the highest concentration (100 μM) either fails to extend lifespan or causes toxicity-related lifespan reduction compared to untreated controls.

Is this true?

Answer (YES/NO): NO